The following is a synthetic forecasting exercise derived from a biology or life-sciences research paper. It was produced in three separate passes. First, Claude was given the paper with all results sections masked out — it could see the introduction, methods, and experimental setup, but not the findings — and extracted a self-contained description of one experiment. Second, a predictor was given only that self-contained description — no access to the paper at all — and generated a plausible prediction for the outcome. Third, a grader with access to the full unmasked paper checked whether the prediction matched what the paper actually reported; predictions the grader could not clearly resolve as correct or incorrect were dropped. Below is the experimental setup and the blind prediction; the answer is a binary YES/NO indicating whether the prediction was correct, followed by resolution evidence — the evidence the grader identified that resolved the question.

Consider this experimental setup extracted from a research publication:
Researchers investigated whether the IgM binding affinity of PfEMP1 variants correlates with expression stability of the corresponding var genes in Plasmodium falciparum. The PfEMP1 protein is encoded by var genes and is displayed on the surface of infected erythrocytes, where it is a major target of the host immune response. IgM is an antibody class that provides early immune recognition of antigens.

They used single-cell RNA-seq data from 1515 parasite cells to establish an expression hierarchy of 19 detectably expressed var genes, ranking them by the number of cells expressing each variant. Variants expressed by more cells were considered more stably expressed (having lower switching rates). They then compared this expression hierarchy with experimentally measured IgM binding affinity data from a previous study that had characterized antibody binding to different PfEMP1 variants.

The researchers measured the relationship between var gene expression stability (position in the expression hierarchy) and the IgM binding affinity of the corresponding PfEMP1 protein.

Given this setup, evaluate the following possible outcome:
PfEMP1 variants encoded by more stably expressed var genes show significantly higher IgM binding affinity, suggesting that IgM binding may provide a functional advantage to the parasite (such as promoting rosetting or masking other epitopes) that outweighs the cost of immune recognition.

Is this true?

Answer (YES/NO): YES